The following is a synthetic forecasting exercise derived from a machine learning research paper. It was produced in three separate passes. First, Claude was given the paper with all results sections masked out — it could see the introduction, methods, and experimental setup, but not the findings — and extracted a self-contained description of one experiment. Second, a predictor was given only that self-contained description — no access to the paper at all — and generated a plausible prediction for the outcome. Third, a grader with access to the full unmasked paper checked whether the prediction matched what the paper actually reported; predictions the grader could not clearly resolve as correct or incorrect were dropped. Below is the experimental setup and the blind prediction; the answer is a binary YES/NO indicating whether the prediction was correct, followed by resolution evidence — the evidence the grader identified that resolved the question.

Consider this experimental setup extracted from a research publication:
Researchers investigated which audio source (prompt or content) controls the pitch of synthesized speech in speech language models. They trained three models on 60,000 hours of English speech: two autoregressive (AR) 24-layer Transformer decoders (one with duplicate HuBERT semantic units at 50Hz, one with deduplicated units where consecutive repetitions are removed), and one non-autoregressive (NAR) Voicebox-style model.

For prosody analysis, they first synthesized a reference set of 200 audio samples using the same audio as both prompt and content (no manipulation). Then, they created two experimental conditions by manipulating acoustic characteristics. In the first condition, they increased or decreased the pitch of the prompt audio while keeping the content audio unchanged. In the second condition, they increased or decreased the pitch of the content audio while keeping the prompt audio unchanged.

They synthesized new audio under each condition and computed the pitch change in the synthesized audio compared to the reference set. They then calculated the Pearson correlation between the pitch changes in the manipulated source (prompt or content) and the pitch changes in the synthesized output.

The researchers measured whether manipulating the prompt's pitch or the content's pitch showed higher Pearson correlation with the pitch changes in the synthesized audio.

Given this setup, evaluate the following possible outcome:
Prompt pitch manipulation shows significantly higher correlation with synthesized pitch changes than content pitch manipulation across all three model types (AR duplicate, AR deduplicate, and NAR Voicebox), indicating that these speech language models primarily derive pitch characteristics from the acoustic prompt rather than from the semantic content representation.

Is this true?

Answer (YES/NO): NO